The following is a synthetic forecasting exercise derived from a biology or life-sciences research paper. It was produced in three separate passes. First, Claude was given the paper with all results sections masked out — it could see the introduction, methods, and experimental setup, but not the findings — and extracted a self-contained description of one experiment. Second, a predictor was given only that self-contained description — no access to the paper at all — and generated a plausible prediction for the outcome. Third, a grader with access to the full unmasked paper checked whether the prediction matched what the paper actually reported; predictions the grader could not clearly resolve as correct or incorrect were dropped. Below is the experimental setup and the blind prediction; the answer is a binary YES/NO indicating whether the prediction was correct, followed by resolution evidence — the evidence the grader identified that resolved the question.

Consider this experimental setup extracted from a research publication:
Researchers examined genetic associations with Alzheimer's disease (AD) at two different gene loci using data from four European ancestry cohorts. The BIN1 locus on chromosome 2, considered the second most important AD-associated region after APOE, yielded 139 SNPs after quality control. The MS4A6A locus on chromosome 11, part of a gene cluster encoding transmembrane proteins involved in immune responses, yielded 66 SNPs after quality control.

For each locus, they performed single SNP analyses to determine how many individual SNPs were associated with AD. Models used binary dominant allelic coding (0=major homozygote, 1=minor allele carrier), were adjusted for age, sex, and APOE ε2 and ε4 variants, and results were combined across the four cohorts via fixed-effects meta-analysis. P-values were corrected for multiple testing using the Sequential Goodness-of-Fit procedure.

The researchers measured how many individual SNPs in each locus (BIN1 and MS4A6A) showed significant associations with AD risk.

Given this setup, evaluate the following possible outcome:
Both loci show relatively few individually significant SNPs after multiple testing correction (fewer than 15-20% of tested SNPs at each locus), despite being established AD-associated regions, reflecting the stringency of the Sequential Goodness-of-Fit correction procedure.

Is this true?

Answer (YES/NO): YES